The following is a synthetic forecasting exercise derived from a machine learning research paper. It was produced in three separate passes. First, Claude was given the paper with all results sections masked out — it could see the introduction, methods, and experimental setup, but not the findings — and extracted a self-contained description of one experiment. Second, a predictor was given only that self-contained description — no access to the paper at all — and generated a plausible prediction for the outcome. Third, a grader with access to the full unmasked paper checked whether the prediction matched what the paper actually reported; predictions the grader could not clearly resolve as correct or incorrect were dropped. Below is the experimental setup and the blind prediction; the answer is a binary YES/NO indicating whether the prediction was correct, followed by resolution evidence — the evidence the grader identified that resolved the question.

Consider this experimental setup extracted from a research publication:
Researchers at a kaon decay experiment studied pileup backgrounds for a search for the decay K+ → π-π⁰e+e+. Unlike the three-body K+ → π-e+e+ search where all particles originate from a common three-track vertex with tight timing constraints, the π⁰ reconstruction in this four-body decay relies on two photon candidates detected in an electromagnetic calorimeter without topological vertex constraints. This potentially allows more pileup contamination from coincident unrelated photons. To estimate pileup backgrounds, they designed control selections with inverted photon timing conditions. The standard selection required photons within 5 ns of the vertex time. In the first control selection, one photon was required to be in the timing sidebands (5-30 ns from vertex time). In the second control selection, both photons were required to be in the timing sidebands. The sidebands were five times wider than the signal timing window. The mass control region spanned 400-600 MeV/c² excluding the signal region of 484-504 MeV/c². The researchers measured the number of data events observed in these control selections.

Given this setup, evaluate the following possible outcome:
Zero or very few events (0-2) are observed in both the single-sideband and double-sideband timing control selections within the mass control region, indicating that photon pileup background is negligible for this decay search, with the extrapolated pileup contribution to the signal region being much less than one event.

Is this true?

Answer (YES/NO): YES